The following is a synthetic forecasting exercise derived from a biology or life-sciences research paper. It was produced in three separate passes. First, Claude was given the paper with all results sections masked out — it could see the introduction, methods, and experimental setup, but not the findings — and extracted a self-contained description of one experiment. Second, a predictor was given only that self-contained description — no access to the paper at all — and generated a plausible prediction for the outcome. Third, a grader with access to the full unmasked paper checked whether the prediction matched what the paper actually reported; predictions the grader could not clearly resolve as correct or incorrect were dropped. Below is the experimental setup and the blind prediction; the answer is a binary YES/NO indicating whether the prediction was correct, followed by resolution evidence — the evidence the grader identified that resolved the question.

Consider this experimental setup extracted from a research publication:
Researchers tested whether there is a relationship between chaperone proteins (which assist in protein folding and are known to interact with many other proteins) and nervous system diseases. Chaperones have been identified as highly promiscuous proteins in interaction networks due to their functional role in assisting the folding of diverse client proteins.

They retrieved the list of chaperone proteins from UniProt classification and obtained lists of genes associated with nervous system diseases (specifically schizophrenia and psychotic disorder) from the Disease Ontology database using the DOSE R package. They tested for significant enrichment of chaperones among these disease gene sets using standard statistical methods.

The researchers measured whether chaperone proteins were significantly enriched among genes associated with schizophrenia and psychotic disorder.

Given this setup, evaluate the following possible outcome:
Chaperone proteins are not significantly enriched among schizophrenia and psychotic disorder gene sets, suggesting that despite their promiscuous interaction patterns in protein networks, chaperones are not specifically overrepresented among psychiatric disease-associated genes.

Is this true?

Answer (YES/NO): NO